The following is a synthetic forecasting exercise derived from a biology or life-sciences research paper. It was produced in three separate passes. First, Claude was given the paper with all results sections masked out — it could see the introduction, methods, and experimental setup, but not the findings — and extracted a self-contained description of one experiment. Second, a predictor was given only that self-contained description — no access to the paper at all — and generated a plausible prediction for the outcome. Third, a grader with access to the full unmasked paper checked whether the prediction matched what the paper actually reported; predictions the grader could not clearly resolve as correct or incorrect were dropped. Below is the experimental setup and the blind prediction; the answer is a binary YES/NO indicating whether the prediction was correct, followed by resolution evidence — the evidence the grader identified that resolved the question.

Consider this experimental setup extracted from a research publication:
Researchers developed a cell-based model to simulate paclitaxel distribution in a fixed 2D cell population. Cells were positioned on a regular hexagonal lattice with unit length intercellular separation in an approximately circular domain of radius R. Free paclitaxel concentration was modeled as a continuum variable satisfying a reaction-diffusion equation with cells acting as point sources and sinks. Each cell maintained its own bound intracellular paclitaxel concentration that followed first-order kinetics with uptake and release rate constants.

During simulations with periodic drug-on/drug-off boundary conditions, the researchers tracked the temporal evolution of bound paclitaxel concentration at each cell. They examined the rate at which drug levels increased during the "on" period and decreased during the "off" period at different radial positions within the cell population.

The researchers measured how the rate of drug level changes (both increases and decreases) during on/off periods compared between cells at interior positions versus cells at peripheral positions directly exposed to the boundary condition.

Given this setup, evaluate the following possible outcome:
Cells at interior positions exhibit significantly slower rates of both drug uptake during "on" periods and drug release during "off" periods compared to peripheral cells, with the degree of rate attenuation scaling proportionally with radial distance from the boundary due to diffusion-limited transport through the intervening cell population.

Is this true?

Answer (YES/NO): YES